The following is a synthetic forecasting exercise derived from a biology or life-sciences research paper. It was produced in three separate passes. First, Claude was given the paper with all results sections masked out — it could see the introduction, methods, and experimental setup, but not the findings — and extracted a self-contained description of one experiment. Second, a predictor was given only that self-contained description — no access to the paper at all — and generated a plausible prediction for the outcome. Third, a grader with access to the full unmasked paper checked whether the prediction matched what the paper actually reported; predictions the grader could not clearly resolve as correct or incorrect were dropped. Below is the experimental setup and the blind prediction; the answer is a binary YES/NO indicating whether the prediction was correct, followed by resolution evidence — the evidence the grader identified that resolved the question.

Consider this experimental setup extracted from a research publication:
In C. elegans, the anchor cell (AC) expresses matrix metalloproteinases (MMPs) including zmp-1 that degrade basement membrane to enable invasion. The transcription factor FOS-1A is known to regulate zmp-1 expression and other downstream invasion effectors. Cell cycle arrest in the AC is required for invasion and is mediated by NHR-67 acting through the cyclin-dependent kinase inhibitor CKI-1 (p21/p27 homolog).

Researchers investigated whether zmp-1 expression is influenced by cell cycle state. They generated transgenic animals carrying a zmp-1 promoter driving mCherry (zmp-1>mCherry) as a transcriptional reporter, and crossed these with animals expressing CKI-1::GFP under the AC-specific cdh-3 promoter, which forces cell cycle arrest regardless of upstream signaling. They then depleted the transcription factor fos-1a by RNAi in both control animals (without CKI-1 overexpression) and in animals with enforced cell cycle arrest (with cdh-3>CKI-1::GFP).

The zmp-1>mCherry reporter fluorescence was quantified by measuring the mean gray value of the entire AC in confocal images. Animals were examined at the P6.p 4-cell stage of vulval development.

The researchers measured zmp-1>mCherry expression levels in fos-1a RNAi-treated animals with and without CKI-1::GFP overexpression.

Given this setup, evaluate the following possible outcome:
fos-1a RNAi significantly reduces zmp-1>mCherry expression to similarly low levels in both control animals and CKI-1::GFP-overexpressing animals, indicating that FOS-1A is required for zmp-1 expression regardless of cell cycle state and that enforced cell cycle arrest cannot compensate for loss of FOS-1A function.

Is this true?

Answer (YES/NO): YES